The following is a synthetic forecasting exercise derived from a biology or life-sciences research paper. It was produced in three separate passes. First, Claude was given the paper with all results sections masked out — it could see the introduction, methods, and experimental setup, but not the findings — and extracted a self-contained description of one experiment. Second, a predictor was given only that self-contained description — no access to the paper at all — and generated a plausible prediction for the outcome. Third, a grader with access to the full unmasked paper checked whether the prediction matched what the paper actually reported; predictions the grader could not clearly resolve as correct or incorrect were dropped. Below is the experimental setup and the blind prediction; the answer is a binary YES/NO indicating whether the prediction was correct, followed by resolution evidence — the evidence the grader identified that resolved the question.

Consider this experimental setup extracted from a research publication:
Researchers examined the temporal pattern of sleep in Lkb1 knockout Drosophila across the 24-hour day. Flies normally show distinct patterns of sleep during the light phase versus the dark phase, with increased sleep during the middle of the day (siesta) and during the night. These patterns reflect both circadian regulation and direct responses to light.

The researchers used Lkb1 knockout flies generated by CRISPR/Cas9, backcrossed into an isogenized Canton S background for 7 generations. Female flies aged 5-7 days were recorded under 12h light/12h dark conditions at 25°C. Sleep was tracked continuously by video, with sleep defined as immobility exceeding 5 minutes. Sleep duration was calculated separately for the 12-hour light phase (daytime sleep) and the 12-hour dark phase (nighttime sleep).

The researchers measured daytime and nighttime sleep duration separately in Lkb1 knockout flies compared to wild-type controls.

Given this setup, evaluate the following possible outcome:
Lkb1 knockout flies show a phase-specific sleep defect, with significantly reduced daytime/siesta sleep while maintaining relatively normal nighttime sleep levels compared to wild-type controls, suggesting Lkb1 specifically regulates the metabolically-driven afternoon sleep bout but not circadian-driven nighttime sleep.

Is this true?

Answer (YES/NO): NO